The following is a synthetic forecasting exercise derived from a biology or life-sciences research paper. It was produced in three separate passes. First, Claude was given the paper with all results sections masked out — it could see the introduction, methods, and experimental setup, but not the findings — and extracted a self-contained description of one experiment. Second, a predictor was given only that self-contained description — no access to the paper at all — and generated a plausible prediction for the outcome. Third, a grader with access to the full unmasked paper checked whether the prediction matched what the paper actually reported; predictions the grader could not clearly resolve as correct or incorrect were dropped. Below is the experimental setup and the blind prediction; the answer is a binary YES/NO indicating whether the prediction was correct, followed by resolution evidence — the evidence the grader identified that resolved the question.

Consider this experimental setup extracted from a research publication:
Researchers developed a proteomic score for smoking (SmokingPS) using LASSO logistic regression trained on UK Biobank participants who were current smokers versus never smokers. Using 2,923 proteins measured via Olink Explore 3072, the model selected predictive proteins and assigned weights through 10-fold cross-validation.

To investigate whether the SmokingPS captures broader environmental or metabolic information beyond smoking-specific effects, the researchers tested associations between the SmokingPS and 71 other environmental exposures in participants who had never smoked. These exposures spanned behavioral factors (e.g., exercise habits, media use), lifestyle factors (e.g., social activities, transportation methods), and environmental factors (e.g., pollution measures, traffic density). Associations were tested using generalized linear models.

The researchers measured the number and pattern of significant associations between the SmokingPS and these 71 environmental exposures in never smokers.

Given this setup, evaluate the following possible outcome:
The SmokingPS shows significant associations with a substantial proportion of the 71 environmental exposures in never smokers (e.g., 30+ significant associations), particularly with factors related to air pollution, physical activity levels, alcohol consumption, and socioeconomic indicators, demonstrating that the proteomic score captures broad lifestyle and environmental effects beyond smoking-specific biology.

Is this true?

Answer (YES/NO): NO